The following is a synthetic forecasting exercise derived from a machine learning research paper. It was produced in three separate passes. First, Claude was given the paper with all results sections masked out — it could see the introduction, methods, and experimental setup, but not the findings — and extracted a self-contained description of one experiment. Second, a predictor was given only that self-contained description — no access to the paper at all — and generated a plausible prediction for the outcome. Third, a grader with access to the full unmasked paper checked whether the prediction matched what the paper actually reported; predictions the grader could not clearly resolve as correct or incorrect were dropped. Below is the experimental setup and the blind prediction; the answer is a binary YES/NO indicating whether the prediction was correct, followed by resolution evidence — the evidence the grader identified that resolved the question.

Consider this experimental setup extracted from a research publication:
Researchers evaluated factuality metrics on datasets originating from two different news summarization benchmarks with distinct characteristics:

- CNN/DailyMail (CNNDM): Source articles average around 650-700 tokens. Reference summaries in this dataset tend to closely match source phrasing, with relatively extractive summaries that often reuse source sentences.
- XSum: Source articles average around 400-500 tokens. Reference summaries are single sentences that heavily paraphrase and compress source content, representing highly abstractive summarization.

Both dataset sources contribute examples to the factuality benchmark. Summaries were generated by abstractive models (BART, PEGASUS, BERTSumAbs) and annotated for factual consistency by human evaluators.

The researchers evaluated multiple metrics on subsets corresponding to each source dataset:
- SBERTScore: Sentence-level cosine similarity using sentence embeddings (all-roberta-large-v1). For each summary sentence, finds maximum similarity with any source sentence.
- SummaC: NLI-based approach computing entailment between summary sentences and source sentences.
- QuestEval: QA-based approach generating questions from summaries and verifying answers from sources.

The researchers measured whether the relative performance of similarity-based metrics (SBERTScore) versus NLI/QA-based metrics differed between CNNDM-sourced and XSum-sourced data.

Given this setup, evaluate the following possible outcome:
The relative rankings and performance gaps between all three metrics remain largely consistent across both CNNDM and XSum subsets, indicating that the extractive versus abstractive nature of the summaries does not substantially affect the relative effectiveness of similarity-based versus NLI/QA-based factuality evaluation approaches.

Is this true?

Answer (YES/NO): NO